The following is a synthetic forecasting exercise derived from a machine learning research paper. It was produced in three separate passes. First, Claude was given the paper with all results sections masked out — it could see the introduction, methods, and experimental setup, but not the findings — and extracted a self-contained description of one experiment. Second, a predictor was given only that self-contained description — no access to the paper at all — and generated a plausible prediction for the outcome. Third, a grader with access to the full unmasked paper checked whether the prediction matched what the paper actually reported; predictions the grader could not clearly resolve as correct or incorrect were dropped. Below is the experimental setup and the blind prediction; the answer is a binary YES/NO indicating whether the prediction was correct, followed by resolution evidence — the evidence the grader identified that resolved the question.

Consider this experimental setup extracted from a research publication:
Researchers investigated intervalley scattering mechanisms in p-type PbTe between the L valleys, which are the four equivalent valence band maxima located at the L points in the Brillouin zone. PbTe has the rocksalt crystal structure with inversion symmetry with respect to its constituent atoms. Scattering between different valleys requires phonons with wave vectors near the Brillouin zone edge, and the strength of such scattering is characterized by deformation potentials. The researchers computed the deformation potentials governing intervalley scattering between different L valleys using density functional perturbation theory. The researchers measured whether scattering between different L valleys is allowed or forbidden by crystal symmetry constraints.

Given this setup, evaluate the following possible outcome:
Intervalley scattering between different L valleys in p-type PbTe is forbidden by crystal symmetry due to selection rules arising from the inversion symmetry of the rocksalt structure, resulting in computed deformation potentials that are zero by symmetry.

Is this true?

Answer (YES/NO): YES